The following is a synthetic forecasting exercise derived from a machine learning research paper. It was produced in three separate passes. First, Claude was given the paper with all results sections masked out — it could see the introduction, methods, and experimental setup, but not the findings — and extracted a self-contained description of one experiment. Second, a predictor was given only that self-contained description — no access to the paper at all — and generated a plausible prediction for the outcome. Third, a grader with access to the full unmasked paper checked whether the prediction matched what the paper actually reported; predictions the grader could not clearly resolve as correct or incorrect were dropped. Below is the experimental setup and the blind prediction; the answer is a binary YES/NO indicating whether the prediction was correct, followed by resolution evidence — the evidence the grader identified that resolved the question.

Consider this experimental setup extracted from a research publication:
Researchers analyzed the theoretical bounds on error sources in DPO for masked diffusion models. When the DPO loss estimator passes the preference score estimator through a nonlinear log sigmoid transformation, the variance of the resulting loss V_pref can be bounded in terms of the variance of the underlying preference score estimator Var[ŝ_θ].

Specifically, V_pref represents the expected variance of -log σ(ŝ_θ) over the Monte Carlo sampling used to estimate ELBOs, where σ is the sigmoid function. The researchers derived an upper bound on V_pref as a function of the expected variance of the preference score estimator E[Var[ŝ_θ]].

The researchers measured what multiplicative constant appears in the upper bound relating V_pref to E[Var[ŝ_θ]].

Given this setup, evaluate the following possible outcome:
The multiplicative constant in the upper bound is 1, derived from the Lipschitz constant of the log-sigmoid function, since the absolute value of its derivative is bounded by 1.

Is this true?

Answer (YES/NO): NO